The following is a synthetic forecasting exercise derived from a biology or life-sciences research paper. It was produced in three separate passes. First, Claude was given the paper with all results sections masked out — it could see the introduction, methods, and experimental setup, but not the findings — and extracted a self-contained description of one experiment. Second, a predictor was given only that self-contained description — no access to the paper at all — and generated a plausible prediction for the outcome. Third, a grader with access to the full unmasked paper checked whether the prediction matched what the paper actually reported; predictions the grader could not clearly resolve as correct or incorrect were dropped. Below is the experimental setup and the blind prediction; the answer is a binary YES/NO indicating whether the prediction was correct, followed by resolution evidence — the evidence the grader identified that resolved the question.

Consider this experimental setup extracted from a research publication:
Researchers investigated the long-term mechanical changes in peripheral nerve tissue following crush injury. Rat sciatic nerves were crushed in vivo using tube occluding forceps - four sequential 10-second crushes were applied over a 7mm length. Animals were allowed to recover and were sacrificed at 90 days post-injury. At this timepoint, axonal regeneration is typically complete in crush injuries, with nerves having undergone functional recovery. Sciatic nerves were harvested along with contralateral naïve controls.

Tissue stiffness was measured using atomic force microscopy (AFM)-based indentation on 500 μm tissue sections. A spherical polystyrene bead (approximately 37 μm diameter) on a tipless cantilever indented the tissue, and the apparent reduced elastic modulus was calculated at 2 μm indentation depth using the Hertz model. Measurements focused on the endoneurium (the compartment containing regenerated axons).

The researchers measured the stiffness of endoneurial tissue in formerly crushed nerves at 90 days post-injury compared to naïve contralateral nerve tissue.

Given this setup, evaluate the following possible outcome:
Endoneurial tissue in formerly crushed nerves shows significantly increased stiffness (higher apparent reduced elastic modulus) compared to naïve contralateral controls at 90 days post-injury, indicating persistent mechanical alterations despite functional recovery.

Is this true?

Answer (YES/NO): YES